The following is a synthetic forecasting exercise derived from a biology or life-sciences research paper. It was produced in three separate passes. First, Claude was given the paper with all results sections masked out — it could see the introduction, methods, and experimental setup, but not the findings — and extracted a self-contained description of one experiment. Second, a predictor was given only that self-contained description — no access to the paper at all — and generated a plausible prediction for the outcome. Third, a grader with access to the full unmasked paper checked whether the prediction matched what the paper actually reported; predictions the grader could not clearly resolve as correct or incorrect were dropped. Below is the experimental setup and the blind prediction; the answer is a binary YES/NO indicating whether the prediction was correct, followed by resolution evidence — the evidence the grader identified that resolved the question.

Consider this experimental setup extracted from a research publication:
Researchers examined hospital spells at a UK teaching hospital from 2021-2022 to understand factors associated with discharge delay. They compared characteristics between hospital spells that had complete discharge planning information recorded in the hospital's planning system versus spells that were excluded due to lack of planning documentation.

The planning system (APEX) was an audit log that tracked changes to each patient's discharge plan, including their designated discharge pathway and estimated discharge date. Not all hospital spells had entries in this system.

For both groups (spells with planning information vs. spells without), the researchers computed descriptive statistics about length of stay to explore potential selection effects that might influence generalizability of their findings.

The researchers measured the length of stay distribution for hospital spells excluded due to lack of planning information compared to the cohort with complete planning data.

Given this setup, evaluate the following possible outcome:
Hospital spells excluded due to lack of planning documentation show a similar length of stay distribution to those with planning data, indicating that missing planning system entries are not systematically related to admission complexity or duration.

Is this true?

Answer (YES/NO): NO